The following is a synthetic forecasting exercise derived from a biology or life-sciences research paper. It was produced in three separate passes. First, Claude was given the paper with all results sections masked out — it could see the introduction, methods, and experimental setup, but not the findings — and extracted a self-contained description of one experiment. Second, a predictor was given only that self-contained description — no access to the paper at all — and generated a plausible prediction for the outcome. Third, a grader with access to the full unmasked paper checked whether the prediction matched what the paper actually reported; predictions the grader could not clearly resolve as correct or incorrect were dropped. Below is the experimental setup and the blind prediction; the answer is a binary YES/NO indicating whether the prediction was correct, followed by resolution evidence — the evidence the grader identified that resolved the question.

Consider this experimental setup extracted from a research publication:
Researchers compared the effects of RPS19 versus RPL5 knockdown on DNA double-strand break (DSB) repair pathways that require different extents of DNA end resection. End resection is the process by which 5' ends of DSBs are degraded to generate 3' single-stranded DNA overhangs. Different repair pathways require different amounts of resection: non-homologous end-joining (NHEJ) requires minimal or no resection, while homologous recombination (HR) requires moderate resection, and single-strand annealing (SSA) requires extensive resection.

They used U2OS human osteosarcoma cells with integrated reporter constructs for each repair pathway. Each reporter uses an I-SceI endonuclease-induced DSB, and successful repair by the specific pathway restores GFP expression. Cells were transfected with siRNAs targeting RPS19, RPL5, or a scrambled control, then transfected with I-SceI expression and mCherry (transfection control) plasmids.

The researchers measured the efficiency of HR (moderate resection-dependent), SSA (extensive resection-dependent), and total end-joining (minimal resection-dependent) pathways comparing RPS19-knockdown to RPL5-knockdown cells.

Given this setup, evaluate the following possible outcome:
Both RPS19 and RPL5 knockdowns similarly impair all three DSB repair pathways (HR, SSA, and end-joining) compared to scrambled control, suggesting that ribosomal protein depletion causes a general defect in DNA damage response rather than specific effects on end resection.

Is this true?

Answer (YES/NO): NO